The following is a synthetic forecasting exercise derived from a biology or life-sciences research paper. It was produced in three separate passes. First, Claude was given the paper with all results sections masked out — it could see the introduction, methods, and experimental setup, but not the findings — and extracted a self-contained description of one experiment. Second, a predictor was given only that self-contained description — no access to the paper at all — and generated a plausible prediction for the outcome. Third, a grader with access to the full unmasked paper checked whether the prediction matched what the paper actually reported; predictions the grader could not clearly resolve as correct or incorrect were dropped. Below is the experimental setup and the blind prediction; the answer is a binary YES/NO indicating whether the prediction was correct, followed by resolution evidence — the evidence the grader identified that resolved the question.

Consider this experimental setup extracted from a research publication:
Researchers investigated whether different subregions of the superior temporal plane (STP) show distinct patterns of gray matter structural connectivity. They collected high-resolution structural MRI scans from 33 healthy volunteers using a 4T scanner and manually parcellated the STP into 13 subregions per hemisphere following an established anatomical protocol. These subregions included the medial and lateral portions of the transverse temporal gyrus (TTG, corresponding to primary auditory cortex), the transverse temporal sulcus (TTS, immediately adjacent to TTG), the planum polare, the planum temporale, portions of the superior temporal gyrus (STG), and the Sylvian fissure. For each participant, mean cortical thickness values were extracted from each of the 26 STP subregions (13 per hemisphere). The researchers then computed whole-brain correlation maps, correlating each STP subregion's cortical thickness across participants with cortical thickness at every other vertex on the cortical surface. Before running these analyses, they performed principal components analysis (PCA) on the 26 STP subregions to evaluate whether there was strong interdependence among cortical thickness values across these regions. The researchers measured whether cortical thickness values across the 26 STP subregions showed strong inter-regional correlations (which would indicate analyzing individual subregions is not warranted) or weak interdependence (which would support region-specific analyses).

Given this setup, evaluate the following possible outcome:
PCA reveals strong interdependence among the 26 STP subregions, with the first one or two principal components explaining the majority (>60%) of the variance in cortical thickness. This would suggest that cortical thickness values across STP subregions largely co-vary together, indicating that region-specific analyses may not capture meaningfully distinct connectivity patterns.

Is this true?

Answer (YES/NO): NO